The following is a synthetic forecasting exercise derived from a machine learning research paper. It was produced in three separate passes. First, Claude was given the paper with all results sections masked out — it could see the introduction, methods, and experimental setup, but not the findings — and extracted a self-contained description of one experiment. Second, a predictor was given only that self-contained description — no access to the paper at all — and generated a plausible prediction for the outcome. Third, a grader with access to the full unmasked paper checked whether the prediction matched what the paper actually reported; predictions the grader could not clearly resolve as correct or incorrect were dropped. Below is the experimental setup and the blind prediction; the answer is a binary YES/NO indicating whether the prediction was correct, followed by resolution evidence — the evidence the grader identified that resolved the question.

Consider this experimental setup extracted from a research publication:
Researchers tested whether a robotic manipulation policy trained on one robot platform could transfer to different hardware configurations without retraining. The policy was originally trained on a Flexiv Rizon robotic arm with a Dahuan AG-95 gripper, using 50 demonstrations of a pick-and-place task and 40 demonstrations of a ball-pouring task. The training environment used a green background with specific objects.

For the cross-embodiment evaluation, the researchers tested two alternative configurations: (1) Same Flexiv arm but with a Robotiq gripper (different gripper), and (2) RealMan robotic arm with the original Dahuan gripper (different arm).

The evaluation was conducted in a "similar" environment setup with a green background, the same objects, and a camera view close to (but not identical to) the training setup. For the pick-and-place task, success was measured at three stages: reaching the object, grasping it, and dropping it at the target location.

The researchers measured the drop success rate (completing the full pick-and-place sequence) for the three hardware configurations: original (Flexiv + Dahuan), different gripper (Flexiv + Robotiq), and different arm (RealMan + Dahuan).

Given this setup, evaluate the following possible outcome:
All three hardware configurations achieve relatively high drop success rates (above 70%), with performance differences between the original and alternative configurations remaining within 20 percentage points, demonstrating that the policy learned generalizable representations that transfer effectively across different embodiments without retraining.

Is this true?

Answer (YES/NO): NO